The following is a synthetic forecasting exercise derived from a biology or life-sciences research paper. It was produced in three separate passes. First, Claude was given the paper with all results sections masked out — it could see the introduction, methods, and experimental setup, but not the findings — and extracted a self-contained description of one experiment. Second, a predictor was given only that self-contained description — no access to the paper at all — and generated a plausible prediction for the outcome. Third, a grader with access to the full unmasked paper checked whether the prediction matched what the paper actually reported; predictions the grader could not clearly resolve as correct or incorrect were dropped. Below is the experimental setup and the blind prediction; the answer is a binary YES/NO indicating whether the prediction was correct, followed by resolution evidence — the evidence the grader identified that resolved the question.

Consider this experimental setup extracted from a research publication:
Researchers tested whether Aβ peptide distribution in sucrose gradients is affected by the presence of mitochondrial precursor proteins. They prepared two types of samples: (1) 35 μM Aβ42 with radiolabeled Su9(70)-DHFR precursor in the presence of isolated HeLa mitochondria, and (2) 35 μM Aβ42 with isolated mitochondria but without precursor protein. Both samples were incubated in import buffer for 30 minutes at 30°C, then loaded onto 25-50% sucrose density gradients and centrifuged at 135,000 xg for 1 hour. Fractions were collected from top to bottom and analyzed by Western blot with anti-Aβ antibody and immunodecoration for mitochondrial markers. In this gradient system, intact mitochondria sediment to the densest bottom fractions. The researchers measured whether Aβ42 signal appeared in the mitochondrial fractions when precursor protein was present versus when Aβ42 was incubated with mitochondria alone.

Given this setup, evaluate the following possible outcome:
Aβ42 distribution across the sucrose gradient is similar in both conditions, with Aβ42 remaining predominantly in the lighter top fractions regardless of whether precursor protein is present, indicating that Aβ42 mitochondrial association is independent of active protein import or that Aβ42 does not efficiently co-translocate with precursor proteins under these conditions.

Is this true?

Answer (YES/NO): NO